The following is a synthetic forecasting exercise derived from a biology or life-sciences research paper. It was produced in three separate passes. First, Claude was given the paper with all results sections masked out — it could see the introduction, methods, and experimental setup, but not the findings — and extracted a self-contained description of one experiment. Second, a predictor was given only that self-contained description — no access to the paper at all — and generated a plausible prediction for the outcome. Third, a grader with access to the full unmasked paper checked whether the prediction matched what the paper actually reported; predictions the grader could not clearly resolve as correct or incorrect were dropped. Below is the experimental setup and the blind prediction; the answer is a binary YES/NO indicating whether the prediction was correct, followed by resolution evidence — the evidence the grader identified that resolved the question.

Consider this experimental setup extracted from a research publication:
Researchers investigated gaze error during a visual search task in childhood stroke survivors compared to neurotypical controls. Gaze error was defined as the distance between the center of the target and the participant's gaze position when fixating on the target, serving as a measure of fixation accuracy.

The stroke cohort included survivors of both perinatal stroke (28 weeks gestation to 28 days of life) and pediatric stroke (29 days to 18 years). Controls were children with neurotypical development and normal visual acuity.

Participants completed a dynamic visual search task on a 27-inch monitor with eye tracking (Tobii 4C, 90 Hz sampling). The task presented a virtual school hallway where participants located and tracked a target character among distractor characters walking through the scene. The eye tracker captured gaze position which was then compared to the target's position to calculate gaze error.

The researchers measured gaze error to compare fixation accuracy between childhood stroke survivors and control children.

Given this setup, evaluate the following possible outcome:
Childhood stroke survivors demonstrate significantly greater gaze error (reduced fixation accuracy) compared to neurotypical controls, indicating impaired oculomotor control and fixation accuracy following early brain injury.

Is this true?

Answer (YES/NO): YES